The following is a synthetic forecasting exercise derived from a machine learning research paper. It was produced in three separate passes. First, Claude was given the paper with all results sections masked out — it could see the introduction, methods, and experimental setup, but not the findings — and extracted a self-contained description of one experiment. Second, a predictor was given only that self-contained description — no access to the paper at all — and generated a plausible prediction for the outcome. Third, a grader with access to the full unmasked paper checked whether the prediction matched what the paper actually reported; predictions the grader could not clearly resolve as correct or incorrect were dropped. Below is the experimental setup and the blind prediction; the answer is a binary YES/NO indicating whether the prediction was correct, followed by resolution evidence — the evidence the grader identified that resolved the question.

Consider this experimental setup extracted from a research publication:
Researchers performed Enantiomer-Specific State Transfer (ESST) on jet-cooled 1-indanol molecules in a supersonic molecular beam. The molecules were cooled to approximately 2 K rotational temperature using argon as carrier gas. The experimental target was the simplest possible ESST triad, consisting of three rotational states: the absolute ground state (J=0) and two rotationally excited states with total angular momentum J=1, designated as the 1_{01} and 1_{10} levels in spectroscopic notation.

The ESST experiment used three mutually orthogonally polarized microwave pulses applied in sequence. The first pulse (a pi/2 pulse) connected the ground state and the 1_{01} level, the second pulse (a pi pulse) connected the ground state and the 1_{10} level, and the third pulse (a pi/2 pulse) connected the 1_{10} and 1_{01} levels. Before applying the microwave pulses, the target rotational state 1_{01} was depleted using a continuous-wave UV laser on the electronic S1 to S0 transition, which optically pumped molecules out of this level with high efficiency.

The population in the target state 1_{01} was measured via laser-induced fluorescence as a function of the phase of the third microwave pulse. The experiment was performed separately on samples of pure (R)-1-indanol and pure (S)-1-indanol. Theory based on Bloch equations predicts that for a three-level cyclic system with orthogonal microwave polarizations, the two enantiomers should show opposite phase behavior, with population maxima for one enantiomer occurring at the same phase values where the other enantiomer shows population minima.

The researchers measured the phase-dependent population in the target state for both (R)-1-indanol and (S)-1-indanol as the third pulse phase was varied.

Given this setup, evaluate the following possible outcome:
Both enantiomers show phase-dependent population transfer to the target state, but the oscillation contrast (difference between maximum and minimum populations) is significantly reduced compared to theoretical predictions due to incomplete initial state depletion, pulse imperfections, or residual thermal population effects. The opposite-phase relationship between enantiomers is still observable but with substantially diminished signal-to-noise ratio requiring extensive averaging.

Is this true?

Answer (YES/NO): NO